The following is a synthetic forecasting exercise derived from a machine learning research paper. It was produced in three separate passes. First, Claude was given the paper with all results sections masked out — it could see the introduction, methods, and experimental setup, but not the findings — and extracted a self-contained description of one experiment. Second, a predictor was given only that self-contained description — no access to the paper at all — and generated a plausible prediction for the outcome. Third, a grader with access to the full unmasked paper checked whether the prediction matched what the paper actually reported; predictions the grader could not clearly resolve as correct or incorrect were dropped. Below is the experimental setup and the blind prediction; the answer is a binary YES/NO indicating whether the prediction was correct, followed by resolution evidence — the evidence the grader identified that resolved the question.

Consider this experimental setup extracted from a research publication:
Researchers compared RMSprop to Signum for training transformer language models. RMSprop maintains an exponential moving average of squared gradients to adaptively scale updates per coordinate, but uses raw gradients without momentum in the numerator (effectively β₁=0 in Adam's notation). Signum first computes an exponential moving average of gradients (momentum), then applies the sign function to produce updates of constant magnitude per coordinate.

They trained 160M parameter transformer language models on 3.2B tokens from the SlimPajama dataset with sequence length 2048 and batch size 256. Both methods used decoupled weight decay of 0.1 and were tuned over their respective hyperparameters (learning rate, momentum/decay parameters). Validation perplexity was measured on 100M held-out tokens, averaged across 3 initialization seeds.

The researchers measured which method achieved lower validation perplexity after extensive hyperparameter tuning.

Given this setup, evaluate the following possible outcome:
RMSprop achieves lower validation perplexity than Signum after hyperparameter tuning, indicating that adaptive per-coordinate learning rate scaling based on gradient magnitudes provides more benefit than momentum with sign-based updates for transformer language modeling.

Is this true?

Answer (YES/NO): NO